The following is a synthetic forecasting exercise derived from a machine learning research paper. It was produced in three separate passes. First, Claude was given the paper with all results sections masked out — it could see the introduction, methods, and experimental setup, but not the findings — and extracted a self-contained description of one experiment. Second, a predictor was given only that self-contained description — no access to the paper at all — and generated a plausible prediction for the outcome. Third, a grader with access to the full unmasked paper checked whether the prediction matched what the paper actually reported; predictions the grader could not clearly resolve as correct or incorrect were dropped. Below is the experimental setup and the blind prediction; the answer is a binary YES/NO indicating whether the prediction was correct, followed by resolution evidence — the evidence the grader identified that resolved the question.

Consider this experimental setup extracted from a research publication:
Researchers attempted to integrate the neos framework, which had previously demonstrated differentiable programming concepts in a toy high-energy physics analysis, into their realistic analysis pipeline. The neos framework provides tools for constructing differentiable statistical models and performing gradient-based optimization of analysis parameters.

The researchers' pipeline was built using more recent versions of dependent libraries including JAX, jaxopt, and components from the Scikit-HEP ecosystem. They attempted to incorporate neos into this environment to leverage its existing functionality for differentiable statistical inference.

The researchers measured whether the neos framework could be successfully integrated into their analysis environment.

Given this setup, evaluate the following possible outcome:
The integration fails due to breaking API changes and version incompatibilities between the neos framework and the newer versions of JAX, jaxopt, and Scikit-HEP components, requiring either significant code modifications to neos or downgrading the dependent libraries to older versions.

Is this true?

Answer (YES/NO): YES